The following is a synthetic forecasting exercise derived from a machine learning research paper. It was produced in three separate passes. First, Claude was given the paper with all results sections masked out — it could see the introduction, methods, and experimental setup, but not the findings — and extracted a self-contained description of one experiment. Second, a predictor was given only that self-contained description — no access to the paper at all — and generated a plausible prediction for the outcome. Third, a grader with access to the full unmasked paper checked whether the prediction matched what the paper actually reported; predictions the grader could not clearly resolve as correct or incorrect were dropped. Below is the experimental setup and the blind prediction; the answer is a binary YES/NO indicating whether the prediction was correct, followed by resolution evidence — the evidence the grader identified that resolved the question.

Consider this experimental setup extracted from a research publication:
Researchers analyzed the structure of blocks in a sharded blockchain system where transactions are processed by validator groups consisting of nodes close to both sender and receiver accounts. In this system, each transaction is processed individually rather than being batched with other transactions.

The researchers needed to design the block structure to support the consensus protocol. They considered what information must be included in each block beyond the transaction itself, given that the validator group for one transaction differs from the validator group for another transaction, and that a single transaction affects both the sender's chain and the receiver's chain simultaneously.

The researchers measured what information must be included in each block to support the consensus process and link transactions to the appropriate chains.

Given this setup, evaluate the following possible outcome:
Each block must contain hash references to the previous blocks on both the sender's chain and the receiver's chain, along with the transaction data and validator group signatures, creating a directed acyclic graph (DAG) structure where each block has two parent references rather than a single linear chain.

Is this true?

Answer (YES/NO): NO